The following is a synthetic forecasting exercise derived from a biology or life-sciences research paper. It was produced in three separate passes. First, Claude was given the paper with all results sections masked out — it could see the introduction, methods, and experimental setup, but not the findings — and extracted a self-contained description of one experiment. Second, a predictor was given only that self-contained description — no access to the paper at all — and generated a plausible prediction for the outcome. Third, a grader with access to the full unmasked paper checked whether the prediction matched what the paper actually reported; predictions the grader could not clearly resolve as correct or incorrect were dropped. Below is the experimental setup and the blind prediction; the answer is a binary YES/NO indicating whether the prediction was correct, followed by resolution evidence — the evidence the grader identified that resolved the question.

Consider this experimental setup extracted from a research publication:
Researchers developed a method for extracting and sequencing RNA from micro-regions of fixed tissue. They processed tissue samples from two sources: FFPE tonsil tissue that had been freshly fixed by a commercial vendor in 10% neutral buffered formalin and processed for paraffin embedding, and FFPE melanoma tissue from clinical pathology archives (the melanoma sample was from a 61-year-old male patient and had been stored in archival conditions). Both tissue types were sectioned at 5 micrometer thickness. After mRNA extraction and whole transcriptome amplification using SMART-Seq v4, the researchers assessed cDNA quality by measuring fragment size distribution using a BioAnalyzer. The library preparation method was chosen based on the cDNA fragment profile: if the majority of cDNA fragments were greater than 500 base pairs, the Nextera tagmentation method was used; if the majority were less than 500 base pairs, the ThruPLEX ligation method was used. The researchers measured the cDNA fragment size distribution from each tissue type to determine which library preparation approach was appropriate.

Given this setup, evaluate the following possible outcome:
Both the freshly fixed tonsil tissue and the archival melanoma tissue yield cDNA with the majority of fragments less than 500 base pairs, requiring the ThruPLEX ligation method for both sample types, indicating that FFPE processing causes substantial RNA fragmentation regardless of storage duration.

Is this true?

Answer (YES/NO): NO